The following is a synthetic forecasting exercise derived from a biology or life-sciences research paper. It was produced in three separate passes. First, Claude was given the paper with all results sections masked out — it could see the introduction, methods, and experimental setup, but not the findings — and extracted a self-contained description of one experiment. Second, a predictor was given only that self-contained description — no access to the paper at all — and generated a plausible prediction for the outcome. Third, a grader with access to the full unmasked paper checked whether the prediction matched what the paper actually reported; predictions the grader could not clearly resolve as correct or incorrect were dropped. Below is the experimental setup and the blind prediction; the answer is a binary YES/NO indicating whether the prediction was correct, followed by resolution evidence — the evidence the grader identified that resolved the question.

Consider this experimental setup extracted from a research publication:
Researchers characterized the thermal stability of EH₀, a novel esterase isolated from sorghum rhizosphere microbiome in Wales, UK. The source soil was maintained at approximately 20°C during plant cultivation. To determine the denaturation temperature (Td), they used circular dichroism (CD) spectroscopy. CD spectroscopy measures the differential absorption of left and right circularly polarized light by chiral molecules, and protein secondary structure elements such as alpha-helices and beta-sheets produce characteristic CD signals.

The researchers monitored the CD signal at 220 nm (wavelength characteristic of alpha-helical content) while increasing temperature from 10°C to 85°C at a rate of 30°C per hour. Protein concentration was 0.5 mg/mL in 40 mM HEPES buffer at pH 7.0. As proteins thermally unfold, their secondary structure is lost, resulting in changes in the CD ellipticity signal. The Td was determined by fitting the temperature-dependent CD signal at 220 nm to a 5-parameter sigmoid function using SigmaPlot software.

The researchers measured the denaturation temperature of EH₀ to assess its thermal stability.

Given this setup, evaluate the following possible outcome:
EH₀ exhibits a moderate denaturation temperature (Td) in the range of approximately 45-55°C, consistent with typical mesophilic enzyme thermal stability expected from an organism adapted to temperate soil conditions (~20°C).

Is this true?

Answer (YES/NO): NO